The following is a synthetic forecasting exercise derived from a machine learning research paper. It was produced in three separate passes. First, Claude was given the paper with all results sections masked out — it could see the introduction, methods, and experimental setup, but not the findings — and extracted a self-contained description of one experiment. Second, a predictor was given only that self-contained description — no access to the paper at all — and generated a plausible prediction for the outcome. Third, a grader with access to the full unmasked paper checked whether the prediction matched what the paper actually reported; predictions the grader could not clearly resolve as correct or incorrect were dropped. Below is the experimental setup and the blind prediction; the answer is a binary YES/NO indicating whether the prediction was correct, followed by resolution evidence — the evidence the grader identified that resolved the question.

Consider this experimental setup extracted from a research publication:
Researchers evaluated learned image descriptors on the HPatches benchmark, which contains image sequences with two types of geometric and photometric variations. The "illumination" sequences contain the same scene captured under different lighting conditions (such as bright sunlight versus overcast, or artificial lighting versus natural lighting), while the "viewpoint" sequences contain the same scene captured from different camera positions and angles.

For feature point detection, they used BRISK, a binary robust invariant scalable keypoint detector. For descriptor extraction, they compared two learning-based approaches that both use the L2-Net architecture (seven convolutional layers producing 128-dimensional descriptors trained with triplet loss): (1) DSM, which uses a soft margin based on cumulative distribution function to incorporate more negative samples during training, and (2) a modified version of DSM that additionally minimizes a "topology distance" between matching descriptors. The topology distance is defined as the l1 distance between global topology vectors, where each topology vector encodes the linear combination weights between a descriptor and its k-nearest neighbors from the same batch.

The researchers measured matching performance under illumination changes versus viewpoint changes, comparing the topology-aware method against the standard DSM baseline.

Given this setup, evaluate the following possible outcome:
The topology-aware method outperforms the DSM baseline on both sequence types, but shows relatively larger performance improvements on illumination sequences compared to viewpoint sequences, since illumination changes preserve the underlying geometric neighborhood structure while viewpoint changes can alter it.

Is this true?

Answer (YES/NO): NO